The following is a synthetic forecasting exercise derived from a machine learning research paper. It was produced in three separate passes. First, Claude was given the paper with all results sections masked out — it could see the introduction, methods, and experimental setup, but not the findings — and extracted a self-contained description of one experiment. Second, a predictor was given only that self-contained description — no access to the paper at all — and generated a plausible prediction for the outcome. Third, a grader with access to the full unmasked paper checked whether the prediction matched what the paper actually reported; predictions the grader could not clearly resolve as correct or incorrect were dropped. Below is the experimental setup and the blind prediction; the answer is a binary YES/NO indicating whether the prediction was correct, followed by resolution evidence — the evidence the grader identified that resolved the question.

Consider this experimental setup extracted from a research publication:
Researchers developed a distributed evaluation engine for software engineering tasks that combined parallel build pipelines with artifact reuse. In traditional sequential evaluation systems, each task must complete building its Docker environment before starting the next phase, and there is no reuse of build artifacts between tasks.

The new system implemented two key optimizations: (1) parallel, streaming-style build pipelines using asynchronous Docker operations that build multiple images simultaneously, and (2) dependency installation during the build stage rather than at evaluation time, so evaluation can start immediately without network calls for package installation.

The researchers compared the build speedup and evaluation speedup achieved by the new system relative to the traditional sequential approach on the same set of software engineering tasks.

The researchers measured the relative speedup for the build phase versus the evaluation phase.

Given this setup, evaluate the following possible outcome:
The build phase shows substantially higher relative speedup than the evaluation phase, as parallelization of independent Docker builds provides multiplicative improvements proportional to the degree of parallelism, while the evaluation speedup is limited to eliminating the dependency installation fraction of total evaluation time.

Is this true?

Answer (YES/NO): YES